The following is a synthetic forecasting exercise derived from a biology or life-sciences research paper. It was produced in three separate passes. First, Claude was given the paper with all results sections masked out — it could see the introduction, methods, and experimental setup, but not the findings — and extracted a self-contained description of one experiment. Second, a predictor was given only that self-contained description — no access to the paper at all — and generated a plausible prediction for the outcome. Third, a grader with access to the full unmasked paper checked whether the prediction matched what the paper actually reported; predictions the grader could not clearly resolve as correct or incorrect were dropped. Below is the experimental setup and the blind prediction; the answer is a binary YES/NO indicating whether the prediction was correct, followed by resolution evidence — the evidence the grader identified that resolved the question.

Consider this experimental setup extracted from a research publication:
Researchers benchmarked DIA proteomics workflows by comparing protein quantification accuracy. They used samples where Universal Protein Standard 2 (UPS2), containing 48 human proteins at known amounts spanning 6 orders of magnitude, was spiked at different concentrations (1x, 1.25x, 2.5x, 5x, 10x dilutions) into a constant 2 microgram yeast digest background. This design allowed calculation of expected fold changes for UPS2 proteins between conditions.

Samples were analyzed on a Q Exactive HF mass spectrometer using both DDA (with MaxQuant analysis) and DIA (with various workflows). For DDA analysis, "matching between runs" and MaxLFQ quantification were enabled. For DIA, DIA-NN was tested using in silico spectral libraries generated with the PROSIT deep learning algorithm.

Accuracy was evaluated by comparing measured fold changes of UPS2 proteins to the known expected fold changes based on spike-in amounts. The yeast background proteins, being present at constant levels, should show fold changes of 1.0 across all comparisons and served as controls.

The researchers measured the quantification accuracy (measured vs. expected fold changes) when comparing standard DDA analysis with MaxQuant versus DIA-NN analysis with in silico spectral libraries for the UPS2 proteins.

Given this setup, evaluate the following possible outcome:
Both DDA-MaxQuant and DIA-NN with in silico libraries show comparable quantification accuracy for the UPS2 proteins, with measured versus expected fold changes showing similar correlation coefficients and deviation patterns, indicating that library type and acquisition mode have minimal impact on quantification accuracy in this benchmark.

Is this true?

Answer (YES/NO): NO